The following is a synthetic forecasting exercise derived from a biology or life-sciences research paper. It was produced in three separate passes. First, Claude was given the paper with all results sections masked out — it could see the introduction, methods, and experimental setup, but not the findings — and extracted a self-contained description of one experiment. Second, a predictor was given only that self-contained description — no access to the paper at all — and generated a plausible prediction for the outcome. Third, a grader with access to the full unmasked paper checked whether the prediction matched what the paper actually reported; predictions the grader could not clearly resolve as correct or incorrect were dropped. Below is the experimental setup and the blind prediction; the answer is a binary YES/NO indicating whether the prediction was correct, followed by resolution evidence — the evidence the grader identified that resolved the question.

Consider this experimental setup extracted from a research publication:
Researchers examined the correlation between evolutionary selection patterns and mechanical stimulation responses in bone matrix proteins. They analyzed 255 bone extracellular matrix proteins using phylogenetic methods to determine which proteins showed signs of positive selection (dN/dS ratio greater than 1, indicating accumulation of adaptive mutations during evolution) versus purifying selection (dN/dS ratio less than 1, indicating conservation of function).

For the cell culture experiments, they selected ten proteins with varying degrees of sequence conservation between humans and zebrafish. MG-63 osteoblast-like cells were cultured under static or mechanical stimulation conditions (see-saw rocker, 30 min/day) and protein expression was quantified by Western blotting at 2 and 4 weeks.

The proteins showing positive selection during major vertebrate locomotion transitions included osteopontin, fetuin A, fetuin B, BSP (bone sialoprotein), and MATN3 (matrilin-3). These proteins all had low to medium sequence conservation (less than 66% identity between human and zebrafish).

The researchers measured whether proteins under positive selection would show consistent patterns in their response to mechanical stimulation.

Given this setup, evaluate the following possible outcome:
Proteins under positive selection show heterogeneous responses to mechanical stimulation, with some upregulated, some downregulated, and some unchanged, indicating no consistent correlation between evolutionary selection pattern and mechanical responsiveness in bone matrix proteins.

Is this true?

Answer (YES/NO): NO